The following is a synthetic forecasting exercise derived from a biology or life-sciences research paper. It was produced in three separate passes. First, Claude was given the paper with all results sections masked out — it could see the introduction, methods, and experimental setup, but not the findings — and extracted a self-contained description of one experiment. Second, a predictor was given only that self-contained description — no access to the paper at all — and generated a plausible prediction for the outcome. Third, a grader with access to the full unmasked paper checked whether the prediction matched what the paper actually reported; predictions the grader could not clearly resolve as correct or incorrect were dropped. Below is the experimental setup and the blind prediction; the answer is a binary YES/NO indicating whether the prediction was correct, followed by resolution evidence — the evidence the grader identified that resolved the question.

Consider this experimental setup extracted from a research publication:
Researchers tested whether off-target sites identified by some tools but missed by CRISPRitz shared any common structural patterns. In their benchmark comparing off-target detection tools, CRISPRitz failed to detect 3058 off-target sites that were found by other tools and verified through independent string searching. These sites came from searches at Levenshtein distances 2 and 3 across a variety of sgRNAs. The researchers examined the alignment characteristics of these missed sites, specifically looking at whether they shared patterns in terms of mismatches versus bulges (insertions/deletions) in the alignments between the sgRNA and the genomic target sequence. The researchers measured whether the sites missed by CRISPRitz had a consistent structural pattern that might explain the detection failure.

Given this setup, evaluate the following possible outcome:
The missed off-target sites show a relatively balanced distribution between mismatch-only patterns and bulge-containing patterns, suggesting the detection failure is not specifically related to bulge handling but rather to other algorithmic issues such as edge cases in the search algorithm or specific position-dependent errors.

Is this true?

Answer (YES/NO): NO